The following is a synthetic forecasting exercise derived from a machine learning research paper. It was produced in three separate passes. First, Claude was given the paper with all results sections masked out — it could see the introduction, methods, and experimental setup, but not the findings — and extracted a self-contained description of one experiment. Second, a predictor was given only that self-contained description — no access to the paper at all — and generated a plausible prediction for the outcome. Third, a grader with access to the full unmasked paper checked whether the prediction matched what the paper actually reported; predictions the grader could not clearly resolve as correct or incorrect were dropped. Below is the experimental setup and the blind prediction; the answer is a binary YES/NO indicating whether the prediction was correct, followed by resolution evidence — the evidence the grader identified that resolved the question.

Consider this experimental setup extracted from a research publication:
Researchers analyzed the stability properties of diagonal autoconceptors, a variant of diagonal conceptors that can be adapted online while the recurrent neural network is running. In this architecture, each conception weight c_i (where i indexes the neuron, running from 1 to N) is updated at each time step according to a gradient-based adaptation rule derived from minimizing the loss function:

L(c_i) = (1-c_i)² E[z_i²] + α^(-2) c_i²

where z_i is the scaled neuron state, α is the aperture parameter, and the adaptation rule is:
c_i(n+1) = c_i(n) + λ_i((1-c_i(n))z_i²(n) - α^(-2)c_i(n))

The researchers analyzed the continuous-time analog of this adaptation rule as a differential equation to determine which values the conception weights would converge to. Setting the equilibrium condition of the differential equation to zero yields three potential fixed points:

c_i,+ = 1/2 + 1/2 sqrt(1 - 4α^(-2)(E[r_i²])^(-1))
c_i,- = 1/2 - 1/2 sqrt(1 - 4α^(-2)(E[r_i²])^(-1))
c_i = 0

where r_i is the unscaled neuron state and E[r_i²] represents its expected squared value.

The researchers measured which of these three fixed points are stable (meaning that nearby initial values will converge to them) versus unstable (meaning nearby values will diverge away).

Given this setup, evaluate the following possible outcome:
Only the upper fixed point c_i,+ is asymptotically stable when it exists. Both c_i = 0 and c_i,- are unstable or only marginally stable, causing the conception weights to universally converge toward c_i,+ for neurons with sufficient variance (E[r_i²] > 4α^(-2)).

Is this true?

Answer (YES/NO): NO